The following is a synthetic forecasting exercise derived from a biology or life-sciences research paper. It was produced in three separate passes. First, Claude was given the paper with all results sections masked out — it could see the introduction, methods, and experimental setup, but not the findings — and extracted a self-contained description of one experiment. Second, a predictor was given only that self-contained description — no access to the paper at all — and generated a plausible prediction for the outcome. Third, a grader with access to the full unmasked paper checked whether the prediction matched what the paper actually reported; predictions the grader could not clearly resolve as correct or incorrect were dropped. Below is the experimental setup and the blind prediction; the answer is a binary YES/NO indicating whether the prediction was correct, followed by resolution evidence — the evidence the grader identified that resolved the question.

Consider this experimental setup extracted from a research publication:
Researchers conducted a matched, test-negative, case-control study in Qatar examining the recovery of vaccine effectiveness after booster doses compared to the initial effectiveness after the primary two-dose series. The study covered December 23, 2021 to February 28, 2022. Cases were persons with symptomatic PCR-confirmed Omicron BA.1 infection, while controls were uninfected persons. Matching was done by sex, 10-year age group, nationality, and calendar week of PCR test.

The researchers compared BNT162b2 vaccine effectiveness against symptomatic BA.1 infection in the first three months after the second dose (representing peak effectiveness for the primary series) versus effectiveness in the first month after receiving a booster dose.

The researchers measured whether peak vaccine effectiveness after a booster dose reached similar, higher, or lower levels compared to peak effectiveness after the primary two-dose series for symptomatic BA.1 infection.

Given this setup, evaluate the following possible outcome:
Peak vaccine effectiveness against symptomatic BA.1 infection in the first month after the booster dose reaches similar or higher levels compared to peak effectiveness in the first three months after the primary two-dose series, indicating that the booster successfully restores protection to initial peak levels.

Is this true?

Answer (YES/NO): YES